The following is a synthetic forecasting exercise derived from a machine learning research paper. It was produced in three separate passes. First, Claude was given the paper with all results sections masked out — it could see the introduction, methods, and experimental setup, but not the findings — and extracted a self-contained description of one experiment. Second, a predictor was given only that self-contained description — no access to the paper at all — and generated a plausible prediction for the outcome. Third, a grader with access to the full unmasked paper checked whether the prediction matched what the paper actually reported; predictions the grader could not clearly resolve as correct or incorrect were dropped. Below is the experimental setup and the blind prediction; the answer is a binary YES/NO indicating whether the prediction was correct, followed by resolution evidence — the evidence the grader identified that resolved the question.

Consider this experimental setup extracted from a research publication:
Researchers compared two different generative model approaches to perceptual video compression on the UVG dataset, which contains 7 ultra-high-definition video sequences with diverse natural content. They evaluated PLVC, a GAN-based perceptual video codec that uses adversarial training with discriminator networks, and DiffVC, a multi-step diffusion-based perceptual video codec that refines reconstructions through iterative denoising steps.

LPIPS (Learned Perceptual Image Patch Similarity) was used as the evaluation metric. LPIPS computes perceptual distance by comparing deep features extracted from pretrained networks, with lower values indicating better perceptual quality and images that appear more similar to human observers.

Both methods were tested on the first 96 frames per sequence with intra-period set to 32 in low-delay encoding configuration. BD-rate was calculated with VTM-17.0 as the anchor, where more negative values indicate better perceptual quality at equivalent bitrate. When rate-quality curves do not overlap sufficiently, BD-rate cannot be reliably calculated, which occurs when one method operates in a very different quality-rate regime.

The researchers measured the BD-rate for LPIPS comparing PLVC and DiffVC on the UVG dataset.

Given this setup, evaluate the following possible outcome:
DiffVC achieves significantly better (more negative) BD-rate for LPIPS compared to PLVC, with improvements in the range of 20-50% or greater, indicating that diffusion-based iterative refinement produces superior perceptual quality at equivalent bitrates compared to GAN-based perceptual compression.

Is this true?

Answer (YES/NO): NO